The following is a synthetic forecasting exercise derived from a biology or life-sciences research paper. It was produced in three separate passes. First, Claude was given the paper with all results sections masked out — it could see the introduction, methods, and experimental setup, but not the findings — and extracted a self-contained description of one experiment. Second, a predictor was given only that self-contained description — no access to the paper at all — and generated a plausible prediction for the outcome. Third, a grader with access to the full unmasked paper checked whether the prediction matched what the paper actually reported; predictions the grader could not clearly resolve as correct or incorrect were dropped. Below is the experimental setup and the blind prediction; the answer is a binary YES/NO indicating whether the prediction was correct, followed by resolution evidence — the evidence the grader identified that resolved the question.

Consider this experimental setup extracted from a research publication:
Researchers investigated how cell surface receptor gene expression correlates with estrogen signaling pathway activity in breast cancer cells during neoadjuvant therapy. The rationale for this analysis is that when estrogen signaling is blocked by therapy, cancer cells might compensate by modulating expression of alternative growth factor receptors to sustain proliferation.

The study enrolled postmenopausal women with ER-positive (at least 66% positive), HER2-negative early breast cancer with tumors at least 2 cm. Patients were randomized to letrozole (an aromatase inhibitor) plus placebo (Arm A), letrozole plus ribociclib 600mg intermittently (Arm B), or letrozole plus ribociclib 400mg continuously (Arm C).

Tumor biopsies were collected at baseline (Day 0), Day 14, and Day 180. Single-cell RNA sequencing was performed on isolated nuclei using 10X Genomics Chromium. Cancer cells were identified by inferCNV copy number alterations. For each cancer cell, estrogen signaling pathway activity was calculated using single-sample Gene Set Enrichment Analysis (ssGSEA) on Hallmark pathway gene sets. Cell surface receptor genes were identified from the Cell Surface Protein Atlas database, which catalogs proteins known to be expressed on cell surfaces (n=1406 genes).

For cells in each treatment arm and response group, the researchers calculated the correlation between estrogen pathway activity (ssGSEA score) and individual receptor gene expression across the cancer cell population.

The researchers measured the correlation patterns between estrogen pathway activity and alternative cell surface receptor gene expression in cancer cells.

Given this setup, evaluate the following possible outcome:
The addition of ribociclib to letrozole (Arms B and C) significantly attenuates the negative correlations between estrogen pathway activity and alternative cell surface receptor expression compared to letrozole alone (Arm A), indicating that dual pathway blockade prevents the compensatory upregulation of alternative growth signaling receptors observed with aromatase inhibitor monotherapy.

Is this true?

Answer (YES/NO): NO